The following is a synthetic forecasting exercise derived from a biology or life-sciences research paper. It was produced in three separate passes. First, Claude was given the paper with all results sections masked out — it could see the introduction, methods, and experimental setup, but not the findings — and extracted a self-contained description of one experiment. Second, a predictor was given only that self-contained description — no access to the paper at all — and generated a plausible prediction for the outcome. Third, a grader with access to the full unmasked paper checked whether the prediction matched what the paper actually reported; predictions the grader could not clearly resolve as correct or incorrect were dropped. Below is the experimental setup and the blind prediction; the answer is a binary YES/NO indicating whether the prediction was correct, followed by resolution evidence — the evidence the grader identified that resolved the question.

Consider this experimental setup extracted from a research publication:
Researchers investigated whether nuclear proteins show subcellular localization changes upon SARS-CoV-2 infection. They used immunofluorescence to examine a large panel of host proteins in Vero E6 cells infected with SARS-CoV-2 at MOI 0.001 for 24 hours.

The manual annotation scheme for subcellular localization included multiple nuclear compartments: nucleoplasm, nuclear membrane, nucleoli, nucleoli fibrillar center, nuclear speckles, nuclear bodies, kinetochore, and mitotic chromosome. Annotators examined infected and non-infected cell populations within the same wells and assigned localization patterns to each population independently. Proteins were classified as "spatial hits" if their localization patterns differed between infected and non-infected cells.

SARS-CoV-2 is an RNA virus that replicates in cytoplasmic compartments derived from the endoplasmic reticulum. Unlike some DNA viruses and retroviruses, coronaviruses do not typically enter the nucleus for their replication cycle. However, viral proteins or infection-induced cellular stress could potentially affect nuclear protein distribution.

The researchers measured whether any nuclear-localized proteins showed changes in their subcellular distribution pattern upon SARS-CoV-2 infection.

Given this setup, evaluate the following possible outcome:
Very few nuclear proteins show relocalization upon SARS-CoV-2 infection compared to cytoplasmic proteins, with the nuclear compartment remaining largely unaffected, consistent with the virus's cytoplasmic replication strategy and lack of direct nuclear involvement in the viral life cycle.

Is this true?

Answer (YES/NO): NO